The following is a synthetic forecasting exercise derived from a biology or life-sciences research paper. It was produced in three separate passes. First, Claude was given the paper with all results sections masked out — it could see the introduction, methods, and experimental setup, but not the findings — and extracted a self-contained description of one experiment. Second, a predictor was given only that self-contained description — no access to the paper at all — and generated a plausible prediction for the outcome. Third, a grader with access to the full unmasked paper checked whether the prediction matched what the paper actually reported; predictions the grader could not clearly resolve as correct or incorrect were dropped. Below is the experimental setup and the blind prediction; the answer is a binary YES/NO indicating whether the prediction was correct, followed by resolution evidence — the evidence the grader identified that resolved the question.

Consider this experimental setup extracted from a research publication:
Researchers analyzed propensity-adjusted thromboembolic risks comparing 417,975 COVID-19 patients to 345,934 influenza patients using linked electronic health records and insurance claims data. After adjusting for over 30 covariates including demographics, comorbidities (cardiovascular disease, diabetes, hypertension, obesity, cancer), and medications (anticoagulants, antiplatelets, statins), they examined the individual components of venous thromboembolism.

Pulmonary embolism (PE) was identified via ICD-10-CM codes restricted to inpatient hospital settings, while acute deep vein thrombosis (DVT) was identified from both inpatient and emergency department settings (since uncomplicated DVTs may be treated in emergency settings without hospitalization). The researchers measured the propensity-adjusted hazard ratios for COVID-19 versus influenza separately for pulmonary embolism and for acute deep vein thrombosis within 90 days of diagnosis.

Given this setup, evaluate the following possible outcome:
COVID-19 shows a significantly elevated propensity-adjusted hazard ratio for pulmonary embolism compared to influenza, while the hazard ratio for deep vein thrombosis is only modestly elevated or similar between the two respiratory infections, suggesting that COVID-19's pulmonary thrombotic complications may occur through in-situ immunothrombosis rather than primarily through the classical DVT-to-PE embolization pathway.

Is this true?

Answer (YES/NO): NO